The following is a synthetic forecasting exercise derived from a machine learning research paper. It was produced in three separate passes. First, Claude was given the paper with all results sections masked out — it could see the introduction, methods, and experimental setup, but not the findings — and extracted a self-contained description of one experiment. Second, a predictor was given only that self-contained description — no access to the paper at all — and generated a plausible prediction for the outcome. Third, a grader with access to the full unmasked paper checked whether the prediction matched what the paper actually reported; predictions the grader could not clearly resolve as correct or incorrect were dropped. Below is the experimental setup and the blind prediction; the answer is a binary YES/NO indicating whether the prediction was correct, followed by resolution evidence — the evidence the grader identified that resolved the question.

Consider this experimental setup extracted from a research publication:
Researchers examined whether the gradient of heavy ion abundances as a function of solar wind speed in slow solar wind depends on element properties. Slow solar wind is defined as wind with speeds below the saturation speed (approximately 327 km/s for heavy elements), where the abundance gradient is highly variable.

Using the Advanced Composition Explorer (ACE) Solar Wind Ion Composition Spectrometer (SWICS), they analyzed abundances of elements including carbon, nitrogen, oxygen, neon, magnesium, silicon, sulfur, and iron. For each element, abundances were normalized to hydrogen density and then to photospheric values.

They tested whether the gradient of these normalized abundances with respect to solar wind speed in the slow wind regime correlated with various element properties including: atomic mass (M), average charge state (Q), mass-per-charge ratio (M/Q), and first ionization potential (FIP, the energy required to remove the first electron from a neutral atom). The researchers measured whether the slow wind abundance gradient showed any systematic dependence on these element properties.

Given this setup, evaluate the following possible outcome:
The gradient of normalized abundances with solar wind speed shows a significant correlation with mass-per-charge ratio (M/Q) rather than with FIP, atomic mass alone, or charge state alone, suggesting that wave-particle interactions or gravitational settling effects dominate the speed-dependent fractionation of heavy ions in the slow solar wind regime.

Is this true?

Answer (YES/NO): NO